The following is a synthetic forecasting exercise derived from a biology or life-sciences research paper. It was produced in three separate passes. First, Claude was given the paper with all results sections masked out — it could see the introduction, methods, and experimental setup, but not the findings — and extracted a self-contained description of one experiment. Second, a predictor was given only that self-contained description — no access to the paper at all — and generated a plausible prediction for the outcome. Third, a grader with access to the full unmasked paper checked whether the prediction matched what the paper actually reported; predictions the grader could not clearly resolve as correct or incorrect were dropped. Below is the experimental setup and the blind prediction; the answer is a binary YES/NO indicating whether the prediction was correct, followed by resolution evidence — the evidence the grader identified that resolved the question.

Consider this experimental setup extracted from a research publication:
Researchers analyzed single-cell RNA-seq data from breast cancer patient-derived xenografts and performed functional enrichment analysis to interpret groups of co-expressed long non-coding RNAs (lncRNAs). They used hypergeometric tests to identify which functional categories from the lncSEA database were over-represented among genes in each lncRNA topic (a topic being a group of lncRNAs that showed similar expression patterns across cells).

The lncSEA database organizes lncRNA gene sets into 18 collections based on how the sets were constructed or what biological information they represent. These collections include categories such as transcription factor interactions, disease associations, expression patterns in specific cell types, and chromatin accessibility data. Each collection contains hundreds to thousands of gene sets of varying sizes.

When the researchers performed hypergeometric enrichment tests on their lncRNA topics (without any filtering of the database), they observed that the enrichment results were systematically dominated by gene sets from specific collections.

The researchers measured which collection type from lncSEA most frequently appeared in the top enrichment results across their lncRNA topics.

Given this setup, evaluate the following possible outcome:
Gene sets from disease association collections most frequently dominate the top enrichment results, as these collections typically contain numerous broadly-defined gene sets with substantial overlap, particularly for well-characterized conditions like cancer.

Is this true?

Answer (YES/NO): NO